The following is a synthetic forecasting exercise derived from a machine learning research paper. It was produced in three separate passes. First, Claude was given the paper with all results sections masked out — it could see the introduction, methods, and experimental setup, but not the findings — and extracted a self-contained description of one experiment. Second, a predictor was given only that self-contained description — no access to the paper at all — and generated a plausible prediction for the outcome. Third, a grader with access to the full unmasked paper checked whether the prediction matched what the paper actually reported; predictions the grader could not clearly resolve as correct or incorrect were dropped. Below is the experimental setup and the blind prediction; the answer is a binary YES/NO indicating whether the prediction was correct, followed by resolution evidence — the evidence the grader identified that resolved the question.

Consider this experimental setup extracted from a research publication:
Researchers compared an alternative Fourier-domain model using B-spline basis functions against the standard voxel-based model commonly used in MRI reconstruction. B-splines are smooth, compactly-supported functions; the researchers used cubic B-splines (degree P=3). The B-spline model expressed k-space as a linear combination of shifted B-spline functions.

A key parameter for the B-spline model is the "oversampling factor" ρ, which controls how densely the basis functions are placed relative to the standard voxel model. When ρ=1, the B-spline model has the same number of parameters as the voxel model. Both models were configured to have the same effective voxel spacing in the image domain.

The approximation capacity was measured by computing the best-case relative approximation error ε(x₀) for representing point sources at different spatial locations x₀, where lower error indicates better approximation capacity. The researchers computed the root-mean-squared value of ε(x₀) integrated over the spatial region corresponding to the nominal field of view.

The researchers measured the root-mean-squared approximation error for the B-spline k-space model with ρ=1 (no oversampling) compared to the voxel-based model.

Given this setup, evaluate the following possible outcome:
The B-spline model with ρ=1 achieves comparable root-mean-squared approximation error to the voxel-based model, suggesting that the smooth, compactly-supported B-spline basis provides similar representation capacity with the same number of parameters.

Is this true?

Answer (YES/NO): NO